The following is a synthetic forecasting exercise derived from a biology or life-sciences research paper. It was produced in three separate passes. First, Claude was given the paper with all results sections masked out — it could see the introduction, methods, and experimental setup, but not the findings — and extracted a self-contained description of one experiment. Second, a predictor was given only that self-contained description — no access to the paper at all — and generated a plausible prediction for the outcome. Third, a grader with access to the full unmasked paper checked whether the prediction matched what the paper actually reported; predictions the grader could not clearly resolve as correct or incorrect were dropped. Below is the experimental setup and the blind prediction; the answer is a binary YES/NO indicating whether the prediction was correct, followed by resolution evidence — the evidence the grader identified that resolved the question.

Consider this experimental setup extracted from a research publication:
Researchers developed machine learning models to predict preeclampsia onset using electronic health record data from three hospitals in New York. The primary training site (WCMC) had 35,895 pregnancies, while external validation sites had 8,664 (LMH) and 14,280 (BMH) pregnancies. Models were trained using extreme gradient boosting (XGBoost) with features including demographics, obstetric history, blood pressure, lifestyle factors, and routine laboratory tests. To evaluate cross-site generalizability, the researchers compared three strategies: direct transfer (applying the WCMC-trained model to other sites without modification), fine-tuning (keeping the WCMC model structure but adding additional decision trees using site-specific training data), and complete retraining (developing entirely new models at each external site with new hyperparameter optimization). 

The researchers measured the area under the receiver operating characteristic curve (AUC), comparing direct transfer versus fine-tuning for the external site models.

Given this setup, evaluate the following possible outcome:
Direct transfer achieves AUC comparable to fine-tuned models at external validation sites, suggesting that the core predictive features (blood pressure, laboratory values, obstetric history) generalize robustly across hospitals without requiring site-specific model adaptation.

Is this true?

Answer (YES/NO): NO